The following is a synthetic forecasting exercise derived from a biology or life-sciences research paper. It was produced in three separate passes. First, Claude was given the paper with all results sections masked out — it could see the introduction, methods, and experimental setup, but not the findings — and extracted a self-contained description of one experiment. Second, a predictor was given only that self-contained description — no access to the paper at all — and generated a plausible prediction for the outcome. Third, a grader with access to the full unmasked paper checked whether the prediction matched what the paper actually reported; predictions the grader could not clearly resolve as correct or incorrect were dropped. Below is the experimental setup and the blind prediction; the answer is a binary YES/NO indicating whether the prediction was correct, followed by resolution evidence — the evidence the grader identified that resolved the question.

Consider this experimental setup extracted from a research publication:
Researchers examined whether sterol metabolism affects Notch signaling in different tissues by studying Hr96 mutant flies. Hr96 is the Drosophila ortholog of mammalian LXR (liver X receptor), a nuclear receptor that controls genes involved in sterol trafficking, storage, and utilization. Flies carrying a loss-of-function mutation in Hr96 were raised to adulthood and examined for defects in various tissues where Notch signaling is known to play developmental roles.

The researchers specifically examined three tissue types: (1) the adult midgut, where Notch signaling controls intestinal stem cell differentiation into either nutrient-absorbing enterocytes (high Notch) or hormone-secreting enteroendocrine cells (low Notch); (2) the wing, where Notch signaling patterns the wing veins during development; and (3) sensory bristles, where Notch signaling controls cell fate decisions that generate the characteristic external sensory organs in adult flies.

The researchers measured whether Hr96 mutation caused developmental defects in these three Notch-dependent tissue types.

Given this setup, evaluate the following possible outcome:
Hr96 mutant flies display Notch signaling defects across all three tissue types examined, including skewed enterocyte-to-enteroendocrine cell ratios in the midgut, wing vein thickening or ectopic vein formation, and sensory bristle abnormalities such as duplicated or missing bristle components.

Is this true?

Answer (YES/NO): NO